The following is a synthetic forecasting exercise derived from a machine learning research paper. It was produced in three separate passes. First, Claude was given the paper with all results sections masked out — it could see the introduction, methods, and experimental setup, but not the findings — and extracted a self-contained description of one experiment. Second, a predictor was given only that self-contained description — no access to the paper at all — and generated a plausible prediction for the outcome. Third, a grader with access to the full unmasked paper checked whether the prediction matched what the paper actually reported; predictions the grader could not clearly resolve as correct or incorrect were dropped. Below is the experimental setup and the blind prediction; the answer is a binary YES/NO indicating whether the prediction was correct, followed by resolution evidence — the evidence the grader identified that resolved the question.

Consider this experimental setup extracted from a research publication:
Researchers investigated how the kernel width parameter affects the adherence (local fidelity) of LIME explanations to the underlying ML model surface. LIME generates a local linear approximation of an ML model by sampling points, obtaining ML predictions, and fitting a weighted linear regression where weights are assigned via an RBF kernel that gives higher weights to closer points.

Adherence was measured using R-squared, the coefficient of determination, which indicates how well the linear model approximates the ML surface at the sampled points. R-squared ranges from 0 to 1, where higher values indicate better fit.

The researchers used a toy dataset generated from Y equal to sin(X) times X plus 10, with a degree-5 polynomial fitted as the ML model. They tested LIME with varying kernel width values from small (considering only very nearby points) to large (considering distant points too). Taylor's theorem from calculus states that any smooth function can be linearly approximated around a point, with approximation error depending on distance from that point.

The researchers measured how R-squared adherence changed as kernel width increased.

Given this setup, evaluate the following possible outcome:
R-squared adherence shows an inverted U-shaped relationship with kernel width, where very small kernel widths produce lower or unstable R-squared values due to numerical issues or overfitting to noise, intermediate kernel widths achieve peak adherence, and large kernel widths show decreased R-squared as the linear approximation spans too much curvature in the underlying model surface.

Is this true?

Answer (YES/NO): NO